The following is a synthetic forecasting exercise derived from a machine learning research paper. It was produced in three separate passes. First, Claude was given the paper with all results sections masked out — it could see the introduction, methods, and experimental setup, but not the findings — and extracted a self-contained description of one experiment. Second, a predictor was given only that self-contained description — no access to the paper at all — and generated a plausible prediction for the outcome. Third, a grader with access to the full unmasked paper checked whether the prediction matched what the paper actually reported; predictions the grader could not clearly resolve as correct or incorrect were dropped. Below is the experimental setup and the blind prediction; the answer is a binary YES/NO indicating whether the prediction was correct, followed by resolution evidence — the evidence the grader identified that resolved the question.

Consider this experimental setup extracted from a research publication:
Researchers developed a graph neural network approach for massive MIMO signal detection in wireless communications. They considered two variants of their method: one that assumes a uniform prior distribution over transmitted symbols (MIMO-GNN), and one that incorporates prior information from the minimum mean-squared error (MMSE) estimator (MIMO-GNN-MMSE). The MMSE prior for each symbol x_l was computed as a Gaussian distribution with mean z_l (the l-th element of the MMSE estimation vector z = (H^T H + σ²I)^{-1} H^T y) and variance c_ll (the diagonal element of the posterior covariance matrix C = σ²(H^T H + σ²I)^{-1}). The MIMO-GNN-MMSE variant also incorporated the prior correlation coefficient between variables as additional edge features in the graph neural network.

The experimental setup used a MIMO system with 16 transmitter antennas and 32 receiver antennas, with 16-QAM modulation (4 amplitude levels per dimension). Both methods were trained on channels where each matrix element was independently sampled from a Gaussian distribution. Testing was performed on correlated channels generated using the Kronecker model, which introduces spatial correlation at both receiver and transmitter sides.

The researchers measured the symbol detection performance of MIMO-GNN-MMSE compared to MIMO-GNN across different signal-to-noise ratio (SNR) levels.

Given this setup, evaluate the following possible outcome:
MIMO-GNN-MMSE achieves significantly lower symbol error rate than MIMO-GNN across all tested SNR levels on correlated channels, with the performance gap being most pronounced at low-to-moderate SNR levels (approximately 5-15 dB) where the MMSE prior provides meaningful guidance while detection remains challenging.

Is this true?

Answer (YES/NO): NO